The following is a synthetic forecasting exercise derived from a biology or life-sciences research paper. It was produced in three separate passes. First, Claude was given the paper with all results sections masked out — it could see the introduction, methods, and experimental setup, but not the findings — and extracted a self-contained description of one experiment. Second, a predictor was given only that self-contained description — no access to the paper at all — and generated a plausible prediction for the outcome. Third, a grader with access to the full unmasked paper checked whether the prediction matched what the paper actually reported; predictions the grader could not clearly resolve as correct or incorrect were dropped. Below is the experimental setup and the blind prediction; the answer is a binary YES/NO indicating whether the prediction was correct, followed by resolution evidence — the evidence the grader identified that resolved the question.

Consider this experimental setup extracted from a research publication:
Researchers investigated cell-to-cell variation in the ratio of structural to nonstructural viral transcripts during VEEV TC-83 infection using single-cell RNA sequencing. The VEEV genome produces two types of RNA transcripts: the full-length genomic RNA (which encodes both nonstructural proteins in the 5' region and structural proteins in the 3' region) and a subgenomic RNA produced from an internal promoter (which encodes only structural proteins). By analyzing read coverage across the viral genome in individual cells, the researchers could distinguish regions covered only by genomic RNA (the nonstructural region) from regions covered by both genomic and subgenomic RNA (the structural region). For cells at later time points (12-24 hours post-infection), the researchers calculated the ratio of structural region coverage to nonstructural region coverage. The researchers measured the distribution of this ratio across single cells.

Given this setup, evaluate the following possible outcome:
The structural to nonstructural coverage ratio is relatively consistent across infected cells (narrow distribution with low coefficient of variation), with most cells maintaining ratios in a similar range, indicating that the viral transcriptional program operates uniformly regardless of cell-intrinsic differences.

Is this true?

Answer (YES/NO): NO